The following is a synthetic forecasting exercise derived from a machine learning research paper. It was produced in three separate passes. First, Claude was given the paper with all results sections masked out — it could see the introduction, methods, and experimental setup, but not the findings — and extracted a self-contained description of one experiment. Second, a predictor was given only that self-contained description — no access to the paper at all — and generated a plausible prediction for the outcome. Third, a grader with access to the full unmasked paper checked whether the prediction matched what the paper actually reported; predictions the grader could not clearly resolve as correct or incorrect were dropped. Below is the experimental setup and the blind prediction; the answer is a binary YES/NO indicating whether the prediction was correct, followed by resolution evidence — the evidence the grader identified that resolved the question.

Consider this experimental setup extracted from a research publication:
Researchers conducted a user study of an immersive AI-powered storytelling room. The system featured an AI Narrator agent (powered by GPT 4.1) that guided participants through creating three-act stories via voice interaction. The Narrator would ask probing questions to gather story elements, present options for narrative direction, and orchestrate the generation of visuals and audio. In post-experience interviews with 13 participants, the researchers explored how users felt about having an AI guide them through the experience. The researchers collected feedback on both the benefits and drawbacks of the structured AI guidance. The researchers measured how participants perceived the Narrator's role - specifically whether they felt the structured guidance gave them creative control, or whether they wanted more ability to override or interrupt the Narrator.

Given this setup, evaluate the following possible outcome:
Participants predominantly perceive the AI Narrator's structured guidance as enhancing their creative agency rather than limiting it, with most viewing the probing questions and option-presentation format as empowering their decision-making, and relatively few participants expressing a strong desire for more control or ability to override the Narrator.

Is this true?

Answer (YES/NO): YES